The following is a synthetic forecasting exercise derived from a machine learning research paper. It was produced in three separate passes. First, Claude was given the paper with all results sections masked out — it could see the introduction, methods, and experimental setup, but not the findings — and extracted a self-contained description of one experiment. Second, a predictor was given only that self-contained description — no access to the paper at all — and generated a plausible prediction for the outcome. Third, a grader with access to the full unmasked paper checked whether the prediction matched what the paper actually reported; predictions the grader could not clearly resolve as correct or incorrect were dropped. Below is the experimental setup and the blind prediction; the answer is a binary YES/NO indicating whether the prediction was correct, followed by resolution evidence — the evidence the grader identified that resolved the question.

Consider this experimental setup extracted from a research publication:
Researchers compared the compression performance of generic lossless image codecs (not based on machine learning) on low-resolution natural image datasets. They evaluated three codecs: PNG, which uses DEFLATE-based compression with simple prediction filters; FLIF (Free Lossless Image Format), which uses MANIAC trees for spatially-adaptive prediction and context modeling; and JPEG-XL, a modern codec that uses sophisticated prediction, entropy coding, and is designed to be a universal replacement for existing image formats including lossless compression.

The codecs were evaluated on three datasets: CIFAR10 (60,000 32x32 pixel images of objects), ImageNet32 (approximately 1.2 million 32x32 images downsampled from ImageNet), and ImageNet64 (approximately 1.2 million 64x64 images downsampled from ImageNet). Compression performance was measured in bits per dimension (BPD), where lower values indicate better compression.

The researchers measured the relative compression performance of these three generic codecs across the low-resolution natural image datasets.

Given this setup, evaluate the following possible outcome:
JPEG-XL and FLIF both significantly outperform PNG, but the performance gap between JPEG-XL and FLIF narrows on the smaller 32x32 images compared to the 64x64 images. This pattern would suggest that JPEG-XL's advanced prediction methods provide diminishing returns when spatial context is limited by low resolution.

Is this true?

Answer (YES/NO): NO